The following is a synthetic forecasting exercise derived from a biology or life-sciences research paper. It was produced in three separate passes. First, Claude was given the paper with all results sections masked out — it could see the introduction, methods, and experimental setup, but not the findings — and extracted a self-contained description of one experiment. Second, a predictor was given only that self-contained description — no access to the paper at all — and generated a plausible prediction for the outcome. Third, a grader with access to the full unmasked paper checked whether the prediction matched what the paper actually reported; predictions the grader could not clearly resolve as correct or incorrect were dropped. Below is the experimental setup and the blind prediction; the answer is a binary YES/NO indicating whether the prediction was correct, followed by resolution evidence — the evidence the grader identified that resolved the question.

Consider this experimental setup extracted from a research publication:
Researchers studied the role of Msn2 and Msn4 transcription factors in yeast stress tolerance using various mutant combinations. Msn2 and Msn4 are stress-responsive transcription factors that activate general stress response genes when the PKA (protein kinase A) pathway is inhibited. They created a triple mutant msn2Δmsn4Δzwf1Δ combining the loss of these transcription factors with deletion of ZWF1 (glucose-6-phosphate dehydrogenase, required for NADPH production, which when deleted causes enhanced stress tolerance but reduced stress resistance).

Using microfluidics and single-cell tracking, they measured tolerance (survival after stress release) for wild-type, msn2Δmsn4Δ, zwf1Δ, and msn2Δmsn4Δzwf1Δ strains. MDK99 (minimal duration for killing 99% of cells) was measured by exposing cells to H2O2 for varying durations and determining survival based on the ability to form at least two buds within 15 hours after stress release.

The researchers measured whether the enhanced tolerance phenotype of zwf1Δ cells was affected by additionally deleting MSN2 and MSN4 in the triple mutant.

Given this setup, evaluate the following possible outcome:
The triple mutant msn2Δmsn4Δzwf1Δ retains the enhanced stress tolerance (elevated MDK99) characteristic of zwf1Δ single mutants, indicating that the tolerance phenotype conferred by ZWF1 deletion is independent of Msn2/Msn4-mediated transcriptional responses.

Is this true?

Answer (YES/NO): NO